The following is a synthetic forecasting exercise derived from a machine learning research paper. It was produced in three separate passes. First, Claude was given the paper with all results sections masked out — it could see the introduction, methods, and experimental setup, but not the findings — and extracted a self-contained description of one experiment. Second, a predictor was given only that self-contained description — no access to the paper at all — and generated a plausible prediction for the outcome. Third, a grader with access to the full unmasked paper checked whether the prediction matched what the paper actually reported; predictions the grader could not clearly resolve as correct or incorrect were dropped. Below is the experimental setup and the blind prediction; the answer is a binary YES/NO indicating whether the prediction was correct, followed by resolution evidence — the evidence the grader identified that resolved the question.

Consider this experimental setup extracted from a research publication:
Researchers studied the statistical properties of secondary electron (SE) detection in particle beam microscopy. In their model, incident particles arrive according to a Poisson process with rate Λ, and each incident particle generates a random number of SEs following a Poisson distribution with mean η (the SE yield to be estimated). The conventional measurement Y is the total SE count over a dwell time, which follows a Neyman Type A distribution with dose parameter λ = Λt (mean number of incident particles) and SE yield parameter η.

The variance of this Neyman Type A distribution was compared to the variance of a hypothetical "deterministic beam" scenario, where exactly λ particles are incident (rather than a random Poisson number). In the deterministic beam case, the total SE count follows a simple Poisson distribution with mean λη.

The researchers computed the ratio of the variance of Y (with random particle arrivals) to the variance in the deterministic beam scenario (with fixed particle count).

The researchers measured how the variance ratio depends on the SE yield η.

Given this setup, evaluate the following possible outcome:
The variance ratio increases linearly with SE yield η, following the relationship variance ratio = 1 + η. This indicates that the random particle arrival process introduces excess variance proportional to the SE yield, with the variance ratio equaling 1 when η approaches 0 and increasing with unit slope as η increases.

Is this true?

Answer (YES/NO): YES